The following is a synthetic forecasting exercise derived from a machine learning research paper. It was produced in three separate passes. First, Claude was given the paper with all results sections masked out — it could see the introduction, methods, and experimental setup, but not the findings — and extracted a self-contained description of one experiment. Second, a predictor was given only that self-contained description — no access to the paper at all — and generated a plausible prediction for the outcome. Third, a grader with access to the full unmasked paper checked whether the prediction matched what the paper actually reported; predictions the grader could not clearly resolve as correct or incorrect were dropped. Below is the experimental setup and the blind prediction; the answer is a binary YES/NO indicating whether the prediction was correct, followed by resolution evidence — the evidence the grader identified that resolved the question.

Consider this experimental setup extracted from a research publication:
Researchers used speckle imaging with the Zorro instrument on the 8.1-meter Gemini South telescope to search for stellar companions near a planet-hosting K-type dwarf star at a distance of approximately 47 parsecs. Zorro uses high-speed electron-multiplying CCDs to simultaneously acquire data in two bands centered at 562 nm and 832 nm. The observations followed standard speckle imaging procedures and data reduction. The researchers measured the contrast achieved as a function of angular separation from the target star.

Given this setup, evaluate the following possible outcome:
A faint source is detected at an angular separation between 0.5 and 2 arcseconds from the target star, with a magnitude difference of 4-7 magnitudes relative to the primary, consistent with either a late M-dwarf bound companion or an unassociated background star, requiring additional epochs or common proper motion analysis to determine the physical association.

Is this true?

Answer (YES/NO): NO